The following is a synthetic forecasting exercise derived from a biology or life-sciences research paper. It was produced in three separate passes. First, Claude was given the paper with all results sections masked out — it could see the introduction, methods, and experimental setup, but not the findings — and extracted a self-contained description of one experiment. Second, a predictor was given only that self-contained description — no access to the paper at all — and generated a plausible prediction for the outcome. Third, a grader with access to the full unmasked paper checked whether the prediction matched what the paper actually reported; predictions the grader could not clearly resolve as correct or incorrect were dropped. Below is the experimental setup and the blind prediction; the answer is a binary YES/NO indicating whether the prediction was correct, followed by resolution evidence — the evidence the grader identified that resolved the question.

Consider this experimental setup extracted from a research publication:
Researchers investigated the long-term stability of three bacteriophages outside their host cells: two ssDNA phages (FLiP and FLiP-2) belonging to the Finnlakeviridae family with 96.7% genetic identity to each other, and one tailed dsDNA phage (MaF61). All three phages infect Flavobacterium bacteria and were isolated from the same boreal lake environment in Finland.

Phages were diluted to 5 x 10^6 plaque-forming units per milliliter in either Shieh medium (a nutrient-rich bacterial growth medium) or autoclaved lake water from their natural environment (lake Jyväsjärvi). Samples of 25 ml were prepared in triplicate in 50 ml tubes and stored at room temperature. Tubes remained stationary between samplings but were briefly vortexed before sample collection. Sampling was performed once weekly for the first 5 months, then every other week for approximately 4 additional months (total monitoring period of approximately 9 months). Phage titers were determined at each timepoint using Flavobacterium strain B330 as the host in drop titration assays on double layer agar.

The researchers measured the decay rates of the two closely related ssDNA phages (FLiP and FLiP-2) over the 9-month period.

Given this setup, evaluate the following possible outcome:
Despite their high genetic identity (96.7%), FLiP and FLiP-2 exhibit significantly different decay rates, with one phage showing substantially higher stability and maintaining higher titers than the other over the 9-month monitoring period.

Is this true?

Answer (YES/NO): NO